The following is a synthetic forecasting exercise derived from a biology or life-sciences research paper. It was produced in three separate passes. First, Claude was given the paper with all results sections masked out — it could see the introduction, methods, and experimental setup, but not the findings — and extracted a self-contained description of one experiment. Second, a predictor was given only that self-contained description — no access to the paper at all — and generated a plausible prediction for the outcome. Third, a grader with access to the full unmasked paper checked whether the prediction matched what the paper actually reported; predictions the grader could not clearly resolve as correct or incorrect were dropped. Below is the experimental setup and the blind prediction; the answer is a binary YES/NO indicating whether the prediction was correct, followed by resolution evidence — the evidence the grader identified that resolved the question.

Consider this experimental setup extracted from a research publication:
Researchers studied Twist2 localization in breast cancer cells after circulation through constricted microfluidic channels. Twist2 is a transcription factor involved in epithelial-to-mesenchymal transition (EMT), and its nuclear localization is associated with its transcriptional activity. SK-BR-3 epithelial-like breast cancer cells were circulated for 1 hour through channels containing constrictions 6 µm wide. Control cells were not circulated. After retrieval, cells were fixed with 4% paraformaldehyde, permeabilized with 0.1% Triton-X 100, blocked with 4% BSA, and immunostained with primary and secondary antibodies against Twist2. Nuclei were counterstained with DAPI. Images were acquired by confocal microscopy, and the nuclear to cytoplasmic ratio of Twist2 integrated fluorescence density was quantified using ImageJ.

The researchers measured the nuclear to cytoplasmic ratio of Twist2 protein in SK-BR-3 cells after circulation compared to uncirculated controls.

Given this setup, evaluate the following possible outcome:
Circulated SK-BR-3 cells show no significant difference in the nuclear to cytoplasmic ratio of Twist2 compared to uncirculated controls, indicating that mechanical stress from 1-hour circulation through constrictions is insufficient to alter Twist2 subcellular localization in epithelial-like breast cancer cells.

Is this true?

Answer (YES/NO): NO